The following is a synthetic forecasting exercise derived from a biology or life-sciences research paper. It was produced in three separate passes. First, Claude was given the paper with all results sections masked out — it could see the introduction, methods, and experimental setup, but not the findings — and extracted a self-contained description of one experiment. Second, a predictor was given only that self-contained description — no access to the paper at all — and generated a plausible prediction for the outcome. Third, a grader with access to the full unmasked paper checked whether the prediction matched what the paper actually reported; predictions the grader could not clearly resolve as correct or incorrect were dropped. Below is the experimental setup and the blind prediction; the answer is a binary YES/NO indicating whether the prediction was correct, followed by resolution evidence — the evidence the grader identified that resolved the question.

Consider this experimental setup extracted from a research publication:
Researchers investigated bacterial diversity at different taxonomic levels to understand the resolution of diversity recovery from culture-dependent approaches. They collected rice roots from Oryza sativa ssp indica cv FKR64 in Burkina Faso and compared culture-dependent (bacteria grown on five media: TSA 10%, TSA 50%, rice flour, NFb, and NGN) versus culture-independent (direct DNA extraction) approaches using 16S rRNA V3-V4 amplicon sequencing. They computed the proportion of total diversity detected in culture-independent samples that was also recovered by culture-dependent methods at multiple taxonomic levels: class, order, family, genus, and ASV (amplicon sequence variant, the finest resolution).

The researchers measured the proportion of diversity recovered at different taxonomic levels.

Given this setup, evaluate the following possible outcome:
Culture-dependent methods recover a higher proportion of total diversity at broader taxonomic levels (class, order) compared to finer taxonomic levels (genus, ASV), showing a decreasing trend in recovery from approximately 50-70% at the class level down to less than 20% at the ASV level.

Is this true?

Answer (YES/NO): NO